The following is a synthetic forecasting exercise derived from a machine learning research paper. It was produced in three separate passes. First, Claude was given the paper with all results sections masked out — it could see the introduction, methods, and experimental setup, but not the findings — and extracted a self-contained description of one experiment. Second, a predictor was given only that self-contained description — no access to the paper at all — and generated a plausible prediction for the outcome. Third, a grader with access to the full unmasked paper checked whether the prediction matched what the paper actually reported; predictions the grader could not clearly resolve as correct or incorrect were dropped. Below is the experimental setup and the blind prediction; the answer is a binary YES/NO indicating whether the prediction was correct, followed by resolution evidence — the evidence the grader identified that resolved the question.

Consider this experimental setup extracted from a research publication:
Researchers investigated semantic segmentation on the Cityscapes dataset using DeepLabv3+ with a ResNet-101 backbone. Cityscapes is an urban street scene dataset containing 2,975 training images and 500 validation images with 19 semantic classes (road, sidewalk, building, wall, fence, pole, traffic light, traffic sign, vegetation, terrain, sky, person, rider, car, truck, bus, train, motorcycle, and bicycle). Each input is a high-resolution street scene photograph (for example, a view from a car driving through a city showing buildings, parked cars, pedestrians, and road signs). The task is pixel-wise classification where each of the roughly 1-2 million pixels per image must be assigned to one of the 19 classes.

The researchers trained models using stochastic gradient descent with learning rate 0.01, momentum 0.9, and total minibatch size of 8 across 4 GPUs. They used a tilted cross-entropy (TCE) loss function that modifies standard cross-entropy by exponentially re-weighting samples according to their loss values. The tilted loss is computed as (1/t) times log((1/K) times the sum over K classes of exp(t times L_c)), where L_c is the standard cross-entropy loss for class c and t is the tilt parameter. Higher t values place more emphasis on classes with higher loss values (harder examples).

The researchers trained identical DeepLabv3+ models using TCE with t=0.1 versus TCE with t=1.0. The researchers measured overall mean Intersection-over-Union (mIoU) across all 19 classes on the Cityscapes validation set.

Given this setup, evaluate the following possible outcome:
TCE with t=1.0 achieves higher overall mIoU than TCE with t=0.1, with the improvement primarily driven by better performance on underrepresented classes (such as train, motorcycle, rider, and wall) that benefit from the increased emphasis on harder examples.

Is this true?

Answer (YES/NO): NO